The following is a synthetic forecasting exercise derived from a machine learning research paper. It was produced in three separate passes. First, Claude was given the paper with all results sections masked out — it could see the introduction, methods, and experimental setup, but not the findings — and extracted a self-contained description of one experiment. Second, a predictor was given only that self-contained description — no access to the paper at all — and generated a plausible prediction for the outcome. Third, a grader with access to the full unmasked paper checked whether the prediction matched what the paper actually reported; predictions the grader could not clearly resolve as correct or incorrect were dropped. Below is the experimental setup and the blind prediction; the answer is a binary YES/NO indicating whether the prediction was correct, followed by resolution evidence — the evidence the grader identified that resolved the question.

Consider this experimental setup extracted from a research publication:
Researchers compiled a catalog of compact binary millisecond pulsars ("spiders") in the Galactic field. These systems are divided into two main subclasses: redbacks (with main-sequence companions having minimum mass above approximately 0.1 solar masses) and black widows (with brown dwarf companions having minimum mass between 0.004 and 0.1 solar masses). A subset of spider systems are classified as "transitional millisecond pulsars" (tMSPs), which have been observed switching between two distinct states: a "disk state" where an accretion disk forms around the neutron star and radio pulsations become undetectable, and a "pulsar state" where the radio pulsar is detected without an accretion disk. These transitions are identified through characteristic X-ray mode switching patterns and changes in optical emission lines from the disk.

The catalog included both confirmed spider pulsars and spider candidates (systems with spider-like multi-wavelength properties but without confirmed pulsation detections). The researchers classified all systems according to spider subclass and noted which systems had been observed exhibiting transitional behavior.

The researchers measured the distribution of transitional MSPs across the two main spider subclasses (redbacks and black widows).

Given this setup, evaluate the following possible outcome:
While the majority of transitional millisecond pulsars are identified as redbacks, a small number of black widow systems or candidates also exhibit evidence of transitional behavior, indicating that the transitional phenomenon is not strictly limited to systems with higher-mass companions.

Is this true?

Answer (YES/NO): NO